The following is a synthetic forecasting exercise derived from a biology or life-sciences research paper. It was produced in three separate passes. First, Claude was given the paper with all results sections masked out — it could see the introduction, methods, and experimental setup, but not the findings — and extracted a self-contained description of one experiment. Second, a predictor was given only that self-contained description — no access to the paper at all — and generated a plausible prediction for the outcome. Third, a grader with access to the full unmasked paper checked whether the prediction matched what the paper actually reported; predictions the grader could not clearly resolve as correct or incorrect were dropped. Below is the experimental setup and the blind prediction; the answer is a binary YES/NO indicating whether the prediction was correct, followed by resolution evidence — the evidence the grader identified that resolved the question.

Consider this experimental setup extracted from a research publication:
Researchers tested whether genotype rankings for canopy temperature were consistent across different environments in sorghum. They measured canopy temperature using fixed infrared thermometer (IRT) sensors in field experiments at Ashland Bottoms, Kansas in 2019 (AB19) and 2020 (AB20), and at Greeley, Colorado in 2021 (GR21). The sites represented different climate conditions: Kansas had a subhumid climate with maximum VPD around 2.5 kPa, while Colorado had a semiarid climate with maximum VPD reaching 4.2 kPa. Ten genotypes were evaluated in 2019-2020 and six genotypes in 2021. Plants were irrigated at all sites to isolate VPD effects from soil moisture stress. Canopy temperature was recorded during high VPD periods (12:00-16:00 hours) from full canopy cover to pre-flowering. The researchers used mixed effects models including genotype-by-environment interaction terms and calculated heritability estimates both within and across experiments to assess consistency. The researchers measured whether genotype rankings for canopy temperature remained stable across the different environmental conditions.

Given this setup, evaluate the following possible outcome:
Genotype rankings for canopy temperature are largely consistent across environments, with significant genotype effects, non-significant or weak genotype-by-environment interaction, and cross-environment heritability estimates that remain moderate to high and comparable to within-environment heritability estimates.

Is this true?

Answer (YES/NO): NO